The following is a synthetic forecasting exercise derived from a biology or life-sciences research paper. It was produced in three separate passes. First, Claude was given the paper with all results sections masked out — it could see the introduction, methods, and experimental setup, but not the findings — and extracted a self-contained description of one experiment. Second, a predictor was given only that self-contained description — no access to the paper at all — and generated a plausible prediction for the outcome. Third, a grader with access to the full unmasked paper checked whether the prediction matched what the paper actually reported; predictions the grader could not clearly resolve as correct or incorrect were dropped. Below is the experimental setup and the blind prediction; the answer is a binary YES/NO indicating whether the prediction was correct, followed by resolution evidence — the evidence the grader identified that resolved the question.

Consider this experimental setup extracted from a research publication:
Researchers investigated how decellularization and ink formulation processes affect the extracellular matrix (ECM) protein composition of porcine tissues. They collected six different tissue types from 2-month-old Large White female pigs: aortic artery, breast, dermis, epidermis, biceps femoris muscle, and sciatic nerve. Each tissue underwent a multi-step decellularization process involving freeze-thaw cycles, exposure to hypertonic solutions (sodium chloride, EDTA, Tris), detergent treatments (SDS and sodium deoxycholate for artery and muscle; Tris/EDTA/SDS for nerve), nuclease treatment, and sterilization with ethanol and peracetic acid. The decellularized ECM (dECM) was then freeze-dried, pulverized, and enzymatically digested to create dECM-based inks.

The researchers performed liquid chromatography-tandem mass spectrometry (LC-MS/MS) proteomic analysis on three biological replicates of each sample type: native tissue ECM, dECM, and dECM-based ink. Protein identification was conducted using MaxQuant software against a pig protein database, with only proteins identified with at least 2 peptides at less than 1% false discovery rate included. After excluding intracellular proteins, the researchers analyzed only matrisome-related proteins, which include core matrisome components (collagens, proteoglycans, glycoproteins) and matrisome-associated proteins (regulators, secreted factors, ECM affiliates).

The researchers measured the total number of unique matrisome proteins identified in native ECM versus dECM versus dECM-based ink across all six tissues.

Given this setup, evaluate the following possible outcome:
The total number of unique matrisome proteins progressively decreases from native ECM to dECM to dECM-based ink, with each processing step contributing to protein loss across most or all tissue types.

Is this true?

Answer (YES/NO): NO